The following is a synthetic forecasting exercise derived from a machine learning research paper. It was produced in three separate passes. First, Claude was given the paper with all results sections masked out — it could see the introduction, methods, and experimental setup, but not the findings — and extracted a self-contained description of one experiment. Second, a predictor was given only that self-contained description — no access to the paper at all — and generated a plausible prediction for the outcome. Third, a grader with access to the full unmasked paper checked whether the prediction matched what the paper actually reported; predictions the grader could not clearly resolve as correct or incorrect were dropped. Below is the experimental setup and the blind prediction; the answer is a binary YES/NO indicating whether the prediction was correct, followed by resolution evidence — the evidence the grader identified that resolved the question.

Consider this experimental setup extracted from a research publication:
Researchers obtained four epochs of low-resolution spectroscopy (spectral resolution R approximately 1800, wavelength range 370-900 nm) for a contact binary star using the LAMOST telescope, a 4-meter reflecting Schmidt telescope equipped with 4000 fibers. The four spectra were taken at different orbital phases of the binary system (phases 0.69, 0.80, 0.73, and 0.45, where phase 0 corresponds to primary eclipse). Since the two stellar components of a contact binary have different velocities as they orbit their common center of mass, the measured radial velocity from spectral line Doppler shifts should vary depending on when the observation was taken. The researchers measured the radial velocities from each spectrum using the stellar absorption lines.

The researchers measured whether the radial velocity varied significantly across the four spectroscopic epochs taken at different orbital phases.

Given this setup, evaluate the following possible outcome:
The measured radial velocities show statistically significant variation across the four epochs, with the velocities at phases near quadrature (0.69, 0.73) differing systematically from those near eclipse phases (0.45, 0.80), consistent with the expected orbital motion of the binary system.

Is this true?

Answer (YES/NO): NO